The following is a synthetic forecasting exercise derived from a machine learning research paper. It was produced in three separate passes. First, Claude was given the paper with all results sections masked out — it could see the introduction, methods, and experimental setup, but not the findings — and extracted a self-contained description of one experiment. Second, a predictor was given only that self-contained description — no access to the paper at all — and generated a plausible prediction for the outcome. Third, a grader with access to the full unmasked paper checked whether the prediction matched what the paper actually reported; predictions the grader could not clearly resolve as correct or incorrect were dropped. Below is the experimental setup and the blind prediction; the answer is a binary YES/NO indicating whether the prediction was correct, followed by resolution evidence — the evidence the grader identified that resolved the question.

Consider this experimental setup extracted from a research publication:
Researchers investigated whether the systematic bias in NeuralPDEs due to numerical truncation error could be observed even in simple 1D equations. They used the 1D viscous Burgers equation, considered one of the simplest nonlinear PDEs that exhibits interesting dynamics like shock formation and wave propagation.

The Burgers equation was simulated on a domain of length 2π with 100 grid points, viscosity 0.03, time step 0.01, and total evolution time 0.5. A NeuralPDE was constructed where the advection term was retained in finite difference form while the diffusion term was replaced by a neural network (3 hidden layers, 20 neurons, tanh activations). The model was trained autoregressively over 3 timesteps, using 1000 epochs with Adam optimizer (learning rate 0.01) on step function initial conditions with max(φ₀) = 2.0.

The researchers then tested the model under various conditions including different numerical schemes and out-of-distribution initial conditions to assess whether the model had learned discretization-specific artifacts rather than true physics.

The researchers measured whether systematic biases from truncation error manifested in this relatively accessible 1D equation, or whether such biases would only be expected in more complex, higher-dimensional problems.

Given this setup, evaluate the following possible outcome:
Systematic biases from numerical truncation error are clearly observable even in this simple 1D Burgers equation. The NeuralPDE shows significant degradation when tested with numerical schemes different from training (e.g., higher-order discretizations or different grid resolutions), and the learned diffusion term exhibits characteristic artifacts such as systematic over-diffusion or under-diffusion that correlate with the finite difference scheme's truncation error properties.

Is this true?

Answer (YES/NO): YES